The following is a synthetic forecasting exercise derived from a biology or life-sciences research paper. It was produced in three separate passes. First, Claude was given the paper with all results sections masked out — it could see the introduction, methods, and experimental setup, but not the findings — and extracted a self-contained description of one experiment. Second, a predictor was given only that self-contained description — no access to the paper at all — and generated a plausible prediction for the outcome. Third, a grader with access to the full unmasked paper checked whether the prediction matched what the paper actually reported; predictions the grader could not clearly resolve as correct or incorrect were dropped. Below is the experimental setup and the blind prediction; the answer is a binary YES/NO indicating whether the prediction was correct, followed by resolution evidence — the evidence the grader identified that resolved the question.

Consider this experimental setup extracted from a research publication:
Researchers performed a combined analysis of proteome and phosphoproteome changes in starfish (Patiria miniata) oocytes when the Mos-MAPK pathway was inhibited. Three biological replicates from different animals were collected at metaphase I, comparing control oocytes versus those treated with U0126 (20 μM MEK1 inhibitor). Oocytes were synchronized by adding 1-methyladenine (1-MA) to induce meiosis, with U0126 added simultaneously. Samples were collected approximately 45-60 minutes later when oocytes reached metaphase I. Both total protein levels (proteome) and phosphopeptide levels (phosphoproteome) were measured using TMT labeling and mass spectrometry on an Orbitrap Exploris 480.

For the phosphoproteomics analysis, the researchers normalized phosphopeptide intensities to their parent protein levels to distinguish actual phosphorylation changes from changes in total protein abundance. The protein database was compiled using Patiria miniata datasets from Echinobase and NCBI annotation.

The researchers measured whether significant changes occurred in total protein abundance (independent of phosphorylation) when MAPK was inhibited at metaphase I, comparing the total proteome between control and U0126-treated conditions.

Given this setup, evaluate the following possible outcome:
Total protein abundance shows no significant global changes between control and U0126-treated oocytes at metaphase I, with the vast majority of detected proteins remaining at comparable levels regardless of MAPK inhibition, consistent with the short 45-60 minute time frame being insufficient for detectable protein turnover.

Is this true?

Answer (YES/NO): YES